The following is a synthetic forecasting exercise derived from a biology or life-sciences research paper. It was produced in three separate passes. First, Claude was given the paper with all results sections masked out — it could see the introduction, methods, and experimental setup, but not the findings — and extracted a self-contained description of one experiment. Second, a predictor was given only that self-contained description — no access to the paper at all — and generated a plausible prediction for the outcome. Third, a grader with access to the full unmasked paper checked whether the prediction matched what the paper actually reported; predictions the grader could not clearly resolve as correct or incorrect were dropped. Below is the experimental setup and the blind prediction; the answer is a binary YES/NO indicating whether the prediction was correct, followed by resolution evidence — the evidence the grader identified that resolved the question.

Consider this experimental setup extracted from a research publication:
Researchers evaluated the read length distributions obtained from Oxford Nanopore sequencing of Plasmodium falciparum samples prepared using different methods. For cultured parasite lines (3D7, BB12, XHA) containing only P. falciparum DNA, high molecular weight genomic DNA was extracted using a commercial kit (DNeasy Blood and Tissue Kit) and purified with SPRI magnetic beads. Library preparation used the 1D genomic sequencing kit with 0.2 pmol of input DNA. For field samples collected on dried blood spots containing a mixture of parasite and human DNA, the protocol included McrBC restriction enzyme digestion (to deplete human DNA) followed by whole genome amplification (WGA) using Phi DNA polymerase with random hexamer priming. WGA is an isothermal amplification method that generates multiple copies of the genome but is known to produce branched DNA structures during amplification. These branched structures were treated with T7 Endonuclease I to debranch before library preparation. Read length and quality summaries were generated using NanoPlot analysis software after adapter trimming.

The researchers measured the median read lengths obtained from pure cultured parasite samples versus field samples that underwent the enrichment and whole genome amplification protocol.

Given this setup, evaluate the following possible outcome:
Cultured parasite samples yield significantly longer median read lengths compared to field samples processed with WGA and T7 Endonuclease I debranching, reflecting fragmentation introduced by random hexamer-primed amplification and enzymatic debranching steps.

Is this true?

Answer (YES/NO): YES